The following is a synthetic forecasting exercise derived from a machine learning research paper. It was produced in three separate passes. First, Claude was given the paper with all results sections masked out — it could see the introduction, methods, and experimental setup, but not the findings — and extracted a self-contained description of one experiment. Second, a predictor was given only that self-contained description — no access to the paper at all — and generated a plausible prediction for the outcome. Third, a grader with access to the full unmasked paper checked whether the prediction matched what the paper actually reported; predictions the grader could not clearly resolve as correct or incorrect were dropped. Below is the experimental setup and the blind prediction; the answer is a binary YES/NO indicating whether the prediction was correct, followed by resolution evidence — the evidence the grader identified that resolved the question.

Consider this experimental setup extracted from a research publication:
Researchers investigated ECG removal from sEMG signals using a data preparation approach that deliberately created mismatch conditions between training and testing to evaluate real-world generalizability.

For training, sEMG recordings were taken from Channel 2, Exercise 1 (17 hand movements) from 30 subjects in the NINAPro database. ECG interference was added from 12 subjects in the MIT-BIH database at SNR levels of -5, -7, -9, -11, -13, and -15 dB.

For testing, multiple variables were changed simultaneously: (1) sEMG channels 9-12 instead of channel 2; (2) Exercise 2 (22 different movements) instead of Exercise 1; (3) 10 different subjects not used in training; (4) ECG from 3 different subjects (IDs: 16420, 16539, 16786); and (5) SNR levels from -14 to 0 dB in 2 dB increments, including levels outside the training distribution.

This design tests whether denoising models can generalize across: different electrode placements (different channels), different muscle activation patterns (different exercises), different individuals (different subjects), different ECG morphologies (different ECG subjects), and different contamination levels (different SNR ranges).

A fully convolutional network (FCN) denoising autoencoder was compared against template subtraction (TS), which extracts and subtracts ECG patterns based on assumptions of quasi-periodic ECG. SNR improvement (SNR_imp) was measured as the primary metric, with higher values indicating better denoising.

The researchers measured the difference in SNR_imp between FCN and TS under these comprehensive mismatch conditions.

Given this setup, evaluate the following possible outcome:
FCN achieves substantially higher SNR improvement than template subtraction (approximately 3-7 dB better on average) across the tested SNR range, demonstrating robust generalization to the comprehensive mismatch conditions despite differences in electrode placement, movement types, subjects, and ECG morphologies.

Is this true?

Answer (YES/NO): YES